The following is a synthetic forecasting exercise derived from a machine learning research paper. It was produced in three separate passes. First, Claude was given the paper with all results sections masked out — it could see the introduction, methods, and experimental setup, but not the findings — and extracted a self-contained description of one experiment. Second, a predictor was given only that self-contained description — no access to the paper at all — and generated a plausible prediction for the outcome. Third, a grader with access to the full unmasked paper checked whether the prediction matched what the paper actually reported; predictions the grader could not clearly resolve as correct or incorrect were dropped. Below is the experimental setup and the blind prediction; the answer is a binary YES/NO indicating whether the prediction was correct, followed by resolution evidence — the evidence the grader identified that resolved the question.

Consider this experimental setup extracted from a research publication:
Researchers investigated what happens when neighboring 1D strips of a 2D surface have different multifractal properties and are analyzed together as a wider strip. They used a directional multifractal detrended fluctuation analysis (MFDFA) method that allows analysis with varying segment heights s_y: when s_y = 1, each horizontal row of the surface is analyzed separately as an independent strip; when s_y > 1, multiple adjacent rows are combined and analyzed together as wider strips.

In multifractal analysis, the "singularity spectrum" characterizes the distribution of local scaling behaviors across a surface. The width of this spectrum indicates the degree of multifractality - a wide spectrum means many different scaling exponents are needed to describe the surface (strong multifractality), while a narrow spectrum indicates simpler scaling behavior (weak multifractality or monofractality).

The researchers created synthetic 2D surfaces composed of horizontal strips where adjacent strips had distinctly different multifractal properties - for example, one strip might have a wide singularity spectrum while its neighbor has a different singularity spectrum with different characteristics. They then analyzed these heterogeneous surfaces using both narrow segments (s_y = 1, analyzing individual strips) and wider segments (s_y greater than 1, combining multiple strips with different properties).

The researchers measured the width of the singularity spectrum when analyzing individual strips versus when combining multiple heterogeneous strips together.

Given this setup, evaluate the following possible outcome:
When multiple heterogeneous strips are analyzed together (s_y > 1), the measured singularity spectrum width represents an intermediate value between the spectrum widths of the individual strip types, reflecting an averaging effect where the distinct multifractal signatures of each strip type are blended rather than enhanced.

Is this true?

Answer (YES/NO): NO